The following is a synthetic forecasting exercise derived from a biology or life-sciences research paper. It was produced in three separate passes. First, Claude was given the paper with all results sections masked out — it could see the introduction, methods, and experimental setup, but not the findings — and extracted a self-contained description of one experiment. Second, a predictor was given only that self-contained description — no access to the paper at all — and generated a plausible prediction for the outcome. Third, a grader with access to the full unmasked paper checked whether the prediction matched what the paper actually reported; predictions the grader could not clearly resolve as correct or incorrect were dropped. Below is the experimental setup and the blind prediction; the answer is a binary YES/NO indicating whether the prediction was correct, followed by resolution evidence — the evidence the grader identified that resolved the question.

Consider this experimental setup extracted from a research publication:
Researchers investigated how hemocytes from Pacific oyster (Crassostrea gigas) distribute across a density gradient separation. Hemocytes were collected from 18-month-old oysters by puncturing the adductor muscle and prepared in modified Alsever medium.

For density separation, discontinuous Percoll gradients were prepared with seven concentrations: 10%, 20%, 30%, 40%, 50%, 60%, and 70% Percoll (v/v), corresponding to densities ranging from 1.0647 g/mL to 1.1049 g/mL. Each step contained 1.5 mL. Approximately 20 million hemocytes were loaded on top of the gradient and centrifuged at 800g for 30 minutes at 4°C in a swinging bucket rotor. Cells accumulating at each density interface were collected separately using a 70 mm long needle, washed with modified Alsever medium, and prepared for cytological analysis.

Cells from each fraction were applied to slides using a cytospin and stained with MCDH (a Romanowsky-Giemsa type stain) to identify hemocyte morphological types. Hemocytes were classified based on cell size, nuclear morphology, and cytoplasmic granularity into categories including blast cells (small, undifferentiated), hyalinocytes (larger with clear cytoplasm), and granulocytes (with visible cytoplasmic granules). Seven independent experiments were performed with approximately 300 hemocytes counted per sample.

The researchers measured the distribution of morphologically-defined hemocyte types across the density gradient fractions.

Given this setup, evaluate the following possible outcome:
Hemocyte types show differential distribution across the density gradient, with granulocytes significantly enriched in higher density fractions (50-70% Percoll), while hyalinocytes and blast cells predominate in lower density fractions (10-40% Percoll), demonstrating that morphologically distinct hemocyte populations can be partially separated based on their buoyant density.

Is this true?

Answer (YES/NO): NO